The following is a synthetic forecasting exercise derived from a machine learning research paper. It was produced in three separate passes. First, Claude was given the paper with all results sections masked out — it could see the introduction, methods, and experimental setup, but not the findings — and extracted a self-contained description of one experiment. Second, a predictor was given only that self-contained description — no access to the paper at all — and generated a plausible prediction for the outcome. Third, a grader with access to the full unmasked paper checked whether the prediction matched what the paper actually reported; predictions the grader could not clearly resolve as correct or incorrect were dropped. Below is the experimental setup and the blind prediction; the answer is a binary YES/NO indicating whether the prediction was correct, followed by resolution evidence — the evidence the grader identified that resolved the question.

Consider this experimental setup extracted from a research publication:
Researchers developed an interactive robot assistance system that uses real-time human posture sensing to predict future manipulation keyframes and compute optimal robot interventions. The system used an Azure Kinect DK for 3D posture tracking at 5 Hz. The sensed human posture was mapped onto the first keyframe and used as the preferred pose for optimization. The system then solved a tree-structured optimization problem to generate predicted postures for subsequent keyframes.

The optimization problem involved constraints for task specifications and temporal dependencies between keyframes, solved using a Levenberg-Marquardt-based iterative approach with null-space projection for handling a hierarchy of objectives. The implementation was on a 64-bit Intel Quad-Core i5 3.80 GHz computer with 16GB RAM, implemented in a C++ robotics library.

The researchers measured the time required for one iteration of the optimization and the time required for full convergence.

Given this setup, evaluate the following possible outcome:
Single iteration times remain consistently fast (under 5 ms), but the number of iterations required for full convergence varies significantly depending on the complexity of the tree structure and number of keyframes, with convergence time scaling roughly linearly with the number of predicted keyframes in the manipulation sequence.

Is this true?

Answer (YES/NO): NO